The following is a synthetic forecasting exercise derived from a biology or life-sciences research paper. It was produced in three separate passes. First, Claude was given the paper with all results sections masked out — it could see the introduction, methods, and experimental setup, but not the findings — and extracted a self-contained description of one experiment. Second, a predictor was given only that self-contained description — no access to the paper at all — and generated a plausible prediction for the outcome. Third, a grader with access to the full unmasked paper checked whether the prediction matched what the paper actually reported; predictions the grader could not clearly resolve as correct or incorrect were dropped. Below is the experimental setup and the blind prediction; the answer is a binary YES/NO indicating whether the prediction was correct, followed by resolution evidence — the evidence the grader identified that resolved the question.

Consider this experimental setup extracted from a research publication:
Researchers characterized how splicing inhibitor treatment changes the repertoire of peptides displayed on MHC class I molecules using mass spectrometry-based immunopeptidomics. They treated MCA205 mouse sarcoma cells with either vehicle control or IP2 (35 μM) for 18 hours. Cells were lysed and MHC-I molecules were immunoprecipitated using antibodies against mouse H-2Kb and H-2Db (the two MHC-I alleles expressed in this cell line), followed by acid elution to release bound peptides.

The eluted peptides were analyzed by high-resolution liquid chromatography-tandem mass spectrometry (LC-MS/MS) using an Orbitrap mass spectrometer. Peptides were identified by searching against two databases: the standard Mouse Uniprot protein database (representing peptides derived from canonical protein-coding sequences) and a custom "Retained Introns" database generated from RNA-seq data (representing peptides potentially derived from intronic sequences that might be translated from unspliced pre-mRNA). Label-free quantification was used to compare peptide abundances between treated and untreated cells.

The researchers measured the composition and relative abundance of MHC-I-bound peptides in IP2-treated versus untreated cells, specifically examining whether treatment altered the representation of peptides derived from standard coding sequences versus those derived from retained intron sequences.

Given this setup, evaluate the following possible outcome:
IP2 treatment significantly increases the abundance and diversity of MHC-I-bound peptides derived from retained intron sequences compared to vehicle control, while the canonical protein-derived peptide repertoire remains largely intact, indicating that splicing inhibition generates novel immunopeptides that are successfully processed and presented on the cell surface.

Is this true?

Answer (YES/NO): NO